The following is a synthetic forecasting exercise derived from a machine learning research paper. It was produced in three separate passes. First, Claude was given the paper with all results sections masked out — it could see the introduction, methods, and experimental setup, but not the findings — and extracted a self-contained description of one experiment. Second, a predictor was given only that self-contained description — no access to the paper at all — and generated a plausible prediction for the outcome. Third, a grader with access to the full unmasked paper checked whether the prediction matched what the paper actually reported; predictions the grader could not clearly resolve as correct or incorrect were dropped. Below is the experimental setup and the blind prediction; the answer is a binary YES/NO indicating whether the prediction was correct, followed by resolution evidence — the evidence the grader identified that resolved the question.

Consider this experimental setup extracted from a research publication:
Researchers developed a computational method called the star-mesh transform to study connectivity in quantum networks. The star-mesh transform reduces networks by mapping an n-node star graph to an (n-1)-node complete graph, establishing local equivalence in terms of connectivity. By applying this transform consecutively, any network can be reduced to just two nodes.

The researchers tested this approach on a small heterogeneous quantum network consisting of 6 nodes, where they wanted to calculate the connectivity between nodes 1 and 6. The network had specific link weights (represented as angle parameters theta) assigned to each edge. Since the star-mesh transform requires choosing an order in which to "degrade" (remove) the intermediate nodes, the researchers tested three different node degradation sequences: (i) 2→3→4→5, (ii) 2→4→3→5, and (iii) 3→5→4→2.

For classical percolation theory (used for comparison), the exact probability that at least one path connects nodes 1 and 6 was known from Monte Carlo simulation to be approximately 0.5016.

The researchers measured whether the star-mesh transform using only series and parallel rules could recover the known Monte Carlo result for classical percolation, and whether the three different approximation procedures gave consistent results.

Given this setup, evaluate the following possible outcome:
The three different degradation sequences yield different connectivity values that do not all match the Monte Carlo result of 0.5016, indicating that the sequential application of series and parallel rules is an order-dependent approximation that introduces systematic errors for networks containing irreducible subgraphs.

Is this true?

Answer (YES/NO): NO